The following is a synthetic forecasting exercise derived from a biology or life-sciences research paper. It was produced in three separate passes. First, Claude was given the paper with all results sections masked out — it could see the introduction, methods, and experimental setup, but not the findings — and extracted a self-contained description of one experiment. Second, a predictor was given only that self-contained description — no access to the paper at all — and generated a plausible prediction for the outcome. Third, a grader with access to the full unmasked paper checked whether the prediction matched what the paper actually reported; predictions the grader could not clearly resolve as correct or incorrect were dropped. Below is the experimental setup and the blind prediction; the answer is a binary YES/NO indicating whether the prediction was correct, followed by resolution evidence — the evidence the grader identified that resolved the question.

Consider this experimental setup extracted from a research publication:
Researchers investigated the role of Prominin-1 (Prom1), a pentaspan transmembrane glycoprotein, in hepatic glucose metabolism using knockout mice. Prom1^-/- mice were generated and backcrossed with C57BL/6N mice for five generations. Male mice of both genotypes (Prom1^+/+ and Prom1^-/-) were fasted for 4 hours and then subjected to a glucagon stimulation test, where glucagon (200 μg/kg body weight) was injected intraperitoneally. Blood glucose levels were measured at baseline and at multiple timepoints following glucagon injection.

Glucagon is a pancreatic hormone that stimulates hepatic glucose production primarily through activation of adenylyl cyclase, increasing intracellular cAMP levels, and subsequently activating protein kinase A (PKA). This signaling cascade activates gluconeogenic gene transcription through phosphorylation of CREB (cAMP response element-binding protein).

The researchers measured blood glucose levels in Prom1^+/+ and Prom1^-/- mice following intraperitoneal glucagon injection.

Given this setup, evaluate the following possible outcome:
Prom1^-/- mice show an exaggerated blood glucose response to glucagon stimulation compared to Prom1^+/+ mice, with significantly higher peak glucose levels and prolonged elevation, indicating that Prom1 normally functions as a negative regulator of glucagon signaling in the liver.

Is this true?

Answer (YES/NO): NO